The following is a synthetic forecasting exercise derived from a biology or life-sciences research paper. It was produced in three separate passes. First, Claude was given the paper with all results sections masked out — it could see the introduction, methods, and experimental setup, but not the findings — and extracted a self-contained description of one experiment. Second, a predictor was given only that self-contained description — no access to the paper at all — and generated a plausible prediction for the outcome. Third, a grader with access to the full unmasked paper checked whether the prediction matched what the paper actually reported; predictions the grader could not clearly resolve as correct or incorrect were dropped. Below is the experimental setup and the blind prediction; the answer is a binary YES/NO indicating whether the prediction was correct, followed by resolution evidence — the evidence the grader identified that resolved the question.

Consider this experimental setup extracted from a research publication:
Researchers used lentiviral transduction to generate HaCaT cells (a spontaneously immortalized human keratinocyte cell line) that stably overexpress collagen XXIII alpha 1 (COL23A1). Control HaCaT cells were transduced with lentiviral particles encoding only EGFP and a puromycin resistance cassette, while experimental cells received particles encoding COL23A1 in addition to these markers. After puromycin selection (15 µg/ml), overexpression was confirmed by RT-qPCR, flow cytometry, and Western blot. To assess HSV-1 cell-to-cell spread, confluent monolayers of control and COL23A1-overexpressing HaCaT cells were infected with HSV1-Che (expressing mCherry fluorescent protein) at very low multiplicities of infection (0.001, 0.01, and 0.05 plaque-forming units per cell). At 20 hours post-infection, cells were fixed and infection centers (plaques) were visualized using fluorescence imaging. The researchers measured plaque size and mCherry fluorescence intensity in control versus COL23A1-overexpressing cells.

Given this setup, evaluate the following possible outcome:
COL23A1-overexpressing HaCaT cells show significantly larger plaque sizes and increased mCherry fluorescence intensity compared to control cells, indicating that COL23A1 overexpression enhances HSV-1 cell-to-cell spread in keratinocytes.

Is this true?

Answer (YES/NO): YES